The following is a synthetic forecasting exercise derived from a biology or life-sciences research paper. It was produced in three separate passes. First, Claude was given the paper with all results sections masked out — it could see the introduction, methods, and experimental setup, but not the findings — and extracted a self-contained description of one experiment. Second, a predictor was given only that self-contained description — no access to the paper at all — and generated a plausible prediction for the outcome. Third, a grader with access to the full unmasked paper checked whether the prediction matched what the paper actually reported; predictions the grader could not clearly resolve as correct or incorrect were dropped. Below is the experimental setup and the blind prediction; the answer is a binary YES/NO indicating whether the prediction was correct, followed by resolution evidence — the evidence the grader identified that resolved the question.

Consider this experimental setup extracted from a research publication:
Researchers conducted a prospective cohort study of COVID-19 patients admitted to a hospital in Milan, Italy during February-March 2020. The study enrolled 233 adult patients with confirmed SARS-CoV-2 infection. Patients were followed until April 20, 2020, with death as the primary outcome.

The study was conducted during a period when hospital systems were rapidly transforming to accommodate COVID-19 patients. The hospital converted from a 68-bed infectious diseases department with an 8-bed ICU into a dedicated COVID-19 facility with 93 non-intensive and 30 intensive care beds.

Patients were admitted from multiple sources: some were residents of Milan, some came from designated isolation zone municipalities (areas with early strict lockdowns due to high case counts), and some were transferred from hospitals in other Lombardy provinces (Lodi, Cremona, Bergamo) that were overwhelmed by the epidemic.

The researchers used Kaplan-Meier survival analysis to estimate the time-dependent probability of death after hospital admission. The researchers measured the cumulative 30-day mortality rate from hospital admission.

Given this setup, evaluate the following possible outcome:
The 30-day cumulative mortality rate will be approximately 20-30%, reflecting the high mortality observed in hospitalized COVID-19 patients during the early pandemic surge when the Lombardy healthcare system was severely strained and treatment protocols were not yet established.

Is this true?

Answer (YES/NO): YES